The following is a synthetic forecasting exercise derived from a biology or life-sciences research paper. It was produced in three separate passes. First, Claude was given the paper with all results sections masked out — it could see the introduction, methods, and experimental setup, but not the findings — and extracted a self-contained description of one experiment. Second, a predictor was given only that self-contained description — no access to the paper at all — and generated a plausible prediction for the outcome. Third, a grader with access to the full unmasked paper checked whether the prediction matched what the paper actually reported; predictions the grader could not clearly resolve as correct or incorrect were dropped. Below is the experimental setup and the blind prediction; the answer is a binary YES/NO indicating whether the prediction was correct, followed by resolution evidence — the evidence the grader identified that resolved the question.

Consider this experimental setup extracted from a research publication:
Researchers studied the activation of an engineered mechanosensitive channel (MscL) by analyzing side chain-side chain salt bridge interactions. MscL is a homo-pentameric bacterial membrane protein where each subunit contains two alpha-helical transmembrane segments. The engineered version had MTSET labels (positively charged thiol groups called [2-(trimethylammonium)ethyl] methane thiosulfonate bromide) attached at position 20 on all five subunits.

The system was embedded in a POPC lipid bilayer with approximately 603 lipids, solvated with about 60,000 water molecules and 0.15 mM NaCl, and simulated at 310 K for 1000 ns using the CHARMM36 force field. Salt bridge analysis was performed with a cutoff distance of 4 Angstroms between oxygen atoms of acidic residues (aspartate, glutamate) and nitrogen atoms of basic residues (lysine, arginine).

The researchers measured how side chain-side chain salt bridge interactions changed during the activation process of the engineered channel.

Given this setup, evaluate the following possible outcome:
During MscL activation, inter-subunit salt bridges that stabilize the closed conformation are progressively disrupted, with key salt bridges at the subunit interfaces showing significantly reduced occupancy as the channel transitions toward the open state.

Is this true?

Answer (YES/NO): YES